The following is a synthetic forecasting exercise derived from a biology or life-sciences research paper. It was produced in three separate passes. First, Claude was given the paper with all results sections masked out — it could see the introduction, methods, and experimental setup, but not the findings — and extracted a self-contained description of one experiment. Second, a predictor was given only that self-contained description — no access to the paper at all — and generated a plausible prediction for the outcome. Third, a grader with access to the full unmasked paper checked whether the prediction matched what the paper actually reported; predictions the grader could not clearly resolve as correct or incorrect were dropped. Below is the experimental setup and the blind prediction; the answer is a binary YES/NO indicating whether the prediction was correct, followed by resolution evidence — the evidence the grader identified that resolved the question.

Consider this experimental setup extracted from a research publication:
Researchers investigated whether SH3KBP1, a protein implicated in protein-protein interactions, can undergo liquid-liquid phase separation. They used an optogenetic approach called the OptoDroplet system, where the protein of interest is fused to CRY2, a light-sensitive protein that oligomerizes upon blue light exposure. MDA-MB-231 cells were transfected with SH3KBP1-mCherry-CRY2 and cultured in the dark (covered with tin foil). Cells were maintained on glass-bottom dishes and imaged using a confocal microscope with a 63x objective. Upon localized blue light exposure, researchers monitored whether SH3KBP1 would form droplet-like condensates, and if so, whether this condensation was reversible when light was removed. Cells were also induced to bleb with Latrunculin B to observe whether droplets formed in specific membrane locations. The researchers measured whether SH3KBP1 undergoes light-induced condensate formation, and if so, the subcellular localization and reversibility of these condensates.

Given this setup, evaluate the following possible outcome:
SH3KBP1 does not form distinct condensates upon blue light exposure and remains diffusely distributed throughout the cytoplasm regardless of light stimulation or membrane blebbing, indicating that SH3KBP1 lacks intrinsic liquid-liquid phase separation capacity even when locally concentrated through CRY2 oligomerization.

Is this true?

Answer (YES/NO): NO